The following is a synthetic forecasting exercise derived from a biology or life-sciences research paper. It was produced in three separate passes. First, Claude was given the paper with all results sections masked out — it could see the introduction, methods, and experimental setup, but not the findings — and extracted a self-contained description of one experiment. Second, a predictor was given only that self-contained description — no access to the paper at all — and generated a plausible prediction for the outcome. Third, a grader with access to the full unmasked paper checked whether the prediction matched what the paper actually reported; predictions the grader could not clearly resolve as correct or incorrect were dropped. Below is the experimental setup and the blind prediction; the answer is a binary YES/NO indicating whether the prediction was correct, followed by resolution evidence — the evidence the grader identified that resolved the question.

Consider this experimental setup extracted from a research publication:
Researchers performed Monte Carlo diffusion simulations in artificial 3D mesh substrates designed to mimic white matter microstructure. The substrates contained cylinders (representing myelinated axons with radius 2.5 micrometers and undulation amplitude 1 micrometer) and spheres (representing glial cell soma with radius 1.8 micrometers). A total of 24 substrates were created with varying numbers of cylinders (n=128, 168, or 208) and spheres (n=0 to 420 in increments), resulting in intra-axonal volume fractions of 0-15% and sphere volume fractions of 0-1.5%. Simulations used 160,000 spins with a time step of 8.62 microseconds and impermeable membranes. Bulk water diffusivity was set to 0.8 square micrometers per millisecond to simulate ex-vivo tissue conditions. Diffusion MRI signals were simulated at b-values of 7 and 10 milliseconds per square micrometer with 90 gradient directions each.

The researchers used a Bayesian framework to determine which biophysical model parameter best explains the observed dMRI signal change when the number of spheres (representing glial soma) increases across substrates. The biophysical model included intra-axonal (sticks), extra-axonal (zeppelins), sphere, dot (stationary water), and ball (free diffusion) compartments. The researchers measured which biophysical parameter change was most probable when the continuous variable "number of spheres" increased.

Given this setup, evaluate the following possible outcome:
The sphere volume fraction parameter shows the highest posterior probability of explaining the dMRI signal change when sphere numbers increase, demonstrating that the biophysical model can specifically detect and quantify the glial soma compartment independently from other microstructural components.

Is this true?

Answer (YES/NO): NO